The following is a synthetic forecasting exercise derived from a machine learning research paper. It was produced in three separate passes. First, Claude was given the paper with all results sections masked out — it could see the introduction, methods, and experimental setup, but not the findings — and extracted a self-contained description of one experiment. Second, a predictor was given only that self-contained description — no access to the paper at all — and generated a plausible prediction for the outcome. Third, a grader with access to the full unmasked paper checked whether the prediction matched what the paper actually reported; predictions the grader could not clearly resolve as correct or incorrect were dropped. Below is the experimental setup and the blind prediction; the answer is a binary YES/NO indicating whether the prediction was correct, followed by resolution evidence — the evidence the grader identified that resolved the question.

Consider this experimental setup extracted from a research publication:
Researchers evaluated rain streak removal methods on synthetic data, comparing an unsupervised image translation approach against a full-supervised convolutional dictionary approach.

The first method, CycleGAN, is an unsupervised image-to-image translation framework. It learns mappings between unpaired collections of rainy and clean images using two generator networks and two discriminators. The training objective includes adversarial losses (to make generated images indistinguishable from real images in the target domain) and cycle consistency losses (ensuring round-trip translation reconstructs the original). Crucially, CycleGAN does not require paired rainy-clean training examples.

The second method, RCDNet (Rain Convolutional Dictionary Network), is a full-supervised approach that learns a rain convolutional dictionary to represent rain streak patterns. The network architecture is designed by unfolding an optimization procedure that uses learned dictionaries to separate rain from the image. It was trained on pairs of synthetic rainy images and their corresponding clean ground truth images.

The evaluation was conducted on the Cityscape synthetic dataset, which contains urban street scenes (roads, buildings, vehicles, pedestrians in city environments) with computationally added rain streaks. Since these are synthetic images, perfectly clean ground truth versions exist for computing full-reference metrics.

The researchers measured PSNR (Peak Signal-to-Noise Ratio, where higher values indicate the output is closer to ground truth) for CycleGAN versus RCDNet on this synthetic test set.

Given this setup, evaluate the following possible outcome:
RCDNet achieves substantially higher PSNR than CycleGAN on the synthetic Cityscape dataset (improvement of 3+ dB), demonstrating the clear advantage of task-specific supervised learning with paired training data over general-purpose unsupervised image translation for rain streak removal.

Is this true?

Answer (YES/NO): NO